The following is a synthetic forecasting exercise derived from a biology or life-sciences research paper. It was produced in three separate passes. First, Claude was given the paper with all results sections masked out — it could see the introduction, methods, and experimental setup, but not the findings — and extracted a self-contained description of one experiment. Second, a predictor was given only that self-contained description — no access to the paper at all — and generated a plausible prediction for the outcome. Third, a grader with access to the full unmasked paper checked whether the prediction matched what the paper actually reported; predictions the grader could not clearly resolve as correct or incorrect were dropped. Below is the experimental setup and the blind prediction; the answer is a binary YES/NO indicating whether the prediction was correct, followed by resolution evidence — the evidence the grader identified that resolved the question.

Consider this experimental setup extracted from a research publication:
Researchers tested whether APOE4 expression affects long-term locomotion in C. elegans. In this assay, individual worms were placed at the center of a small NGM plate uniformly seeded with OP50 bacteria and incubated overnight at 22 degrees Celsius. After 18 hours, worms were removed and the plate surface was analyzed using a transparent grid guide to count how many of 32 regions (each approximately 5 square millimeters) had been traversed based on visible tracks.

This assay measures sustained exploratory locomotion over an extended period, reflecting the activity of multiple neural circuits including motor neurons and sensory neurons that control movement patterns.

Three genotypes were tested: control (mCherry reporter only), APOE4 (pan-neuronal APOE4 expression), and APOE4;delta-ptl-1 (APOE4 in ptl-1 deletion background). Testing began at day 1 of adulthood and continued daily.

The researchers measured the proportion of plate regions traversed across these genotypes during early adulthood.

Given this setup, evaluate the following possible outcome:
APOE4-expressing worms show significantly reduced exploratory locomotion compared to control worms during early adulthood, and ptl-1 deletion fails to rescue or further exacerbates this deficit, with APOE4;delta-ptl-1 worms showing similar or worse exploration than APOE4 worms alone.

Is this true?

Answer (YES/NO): YES